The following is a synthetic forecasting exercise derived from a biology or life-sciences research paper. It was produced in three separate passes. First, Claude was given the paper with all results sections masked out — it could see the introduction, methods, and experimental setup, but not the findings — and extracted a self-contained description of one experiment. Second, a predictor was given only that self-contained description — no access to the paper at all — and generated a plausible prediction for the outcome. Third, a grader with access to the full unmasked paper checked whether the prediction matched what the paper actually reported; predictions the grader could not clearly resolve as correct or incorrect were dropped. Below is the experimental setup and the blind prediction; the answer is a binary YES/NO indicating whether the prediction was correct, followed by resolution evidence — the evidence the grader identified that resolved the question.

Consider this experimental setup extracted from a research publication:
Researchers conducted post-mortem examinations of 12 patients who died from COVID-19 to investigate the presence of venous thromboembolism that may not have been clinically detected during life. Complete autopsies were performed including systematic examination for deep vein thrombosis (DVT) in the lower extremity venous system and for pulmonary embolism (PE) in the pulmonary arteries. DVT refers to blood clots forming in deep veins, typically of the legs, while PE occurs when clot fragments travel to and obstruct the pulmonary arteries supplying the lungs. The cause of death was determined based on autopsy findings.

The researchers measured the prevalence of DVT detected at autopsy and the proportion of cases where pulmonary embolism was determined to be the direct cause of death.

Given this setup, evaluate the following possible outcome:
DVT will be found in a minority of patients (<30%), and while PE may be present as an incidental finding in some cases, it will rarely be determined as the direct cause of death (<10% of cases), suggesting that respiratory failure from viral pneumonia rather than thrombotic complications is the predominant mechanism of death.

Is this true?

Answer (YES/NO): NO